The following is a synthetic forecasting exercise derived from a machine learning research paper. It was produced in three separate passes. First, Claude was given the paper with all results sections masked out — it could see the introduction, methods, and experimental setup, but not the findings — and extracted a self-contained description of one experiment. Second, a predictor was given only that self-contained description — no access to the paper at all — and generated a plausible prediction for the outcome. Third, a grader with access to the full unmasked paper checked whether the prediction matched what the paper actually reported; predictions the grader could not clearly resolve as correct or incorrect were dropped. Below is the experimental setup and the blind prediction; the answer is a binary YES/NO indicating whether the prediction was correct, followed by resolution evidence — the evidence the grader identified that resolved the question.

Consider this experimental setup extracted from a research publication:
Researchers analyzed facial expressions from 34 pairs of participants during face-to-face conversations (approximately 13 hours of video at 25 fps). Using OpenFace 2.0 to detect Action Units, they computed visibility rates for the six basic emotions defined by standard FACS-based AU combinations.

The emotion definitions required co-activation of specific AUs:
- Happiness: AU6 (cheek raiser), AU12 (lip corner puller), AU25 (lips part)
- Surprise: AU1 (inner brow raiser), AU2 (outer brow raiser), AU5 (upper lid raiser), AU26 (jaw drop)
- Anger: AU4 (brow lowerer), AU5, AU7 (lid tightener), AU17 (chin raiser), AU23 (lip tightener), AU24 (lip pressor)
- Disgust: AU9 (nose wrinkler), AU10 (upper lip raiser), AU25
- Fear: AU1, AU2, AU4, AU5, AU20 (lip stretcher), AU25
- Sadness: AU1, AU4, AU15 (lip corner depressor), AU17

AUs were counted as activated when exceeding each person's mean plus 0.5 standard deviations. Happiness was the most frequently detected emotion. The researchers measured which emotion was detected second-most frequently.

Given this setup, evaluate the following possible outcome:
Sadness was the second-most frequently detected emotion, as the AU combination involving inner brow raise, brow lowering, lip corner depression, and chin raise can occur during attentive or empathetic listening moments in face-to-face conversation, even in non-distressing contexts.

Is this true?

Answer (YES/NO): NO